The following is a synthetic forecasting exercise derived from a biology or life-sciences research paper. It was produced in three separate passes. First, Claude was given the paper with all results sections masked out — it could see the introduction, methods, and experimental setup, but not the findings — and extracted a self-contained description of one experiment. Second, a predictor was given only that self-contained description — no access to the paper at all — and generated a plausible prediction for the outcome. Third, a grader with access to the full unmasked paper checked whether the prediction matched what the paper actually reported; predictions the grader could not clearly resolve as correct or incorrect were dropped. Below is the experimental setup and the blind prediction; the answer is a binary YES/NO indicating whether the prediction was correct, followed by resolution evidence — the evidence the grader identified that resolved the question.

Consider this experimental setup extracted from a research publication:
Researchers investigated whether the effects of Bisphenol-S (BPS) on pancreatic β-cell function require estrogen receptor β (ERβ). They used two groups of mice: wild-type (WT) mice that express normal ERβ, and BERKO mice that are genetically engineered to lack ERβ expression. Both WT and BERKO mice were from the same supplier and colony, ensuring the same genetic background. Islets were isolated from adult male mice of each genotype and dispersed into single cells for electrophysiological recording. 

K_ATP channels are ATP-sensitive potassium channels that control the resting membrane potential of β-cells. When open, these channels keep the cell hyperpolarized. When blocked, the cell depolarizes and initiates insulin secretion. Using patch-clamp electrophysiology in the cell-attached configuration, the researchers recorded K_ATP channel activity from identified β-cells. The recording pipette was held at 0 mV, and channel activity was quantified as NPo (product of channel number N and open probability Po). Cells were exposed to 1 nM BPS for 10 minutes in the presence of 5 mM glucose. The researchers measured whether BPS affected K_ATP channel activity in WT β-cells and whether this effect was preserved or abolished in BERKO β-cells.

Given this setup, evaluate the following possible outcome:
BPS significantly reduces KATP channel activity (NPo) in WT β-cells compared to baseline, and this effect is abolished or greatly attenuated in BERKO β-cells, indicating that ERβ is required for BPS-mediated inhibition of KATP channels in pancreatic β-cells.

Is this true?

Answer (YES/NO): YES